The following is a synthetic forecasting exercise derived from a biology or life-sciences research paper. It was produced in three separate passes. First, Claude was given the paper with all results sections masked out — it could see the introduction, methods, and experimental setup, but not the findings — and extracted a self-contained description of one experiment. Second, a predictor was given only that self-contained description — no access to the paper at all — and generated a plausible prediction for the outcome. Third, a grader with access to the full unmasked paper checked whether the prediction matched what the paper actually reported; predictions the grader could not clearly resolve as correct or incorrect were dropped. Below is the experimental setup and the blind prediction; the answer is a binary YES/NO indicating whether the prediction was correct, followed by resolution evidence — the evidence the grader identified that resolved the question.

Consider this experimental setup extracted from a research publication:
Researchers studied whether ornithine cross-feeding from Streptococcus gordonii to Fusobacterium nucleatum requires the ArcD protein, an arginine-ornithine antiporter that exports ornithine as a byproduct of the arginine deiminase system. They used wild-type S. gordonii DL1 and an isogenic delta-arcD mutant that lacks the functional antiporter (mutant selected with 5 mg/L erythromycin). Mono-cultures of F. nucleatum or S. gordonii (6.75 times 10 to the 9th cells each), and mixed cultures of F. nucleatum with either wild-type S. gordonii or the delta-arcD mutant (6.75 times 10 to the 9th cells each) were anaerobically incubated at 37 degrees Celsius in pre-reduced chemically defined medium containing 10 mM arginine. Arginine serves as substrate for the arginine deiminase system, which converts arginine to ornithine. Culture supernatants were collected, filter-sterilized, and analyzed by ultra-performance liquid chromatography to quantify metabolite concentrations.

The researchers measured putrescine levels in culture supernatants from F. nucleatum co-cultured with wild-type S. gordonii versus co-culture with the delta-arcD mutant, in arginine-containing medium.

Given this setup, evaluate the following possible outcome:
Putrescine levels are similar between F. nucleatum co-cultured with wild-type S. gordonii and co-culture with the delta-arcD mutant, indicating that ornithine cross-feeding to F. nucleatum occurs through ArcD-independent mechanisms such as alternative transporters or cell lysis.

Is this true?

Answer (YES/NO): NO